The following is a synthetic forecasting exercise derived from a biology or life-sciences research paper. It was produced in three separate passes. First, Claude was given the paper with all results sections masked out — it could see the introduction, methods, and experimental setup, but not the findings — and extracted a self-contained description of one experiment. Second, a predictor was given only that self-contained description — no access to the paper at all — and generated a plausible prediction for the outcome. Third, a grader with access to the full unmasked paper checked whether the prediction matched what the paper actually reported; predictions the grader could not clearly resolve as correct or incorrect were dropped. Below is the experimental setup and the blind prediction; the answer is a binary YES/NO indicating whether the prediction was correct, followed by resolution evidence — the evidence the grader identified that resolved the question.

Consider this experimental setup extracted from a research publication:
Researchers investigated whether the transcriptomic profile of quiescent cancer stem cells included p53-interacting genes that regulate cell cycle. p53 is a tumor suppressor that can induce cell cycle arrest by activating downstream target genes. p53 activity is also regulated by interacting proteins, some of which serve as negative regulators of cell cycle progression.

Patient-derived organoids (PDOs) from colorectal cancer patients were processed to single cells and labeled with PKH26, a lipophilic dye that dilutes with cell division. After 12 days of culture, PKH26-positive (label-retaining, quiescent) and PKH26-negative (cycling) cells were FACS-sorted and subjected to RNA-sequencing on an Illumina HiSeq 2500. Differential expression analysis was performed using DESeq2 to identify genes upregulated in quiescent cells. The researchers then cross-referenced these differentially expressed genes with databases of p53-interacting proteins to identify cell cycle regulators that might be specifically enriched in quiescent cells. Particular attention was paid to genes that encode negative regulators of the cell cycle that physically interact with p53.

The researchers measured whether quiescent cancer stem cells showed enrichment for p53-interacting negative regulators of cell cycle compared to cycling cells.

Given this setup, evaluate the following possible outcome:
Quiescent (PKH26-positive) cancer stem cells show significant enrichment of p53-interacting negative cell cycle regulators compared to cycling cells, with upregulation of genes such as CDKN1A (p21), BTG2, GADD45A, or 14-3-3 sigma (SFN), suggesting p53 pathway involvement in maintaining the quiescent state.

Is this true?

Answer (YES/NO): YES